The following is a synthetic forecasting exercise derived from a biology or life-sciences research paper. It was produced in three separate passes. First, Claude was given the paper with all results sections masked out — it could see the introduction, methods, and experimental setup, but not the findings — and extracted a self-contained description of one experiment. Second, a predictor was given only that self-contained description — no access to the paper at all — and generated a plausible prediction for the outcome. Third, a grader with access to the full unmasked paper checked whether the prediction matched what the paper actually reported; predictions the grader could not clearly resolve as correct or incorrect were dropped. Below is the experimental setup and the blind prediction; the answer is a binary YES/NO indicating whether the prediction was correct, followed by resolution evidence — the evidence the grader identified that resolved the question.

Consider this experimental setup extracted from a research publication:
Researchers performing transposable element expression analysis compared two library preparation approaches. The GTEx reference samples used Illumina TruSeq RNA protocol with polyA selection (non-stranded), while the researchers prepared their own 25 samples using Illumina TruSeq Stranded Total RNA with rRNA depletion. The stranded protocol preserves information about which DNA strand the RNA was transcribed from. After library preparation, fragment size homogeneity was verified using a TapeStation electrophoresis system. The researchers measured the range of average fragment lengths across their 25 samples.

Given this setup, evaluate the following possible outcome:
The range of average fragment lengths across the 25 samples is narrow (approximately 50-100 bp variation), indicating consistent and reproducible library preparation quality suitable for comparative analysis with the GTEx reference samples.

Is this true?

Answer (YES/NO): YES